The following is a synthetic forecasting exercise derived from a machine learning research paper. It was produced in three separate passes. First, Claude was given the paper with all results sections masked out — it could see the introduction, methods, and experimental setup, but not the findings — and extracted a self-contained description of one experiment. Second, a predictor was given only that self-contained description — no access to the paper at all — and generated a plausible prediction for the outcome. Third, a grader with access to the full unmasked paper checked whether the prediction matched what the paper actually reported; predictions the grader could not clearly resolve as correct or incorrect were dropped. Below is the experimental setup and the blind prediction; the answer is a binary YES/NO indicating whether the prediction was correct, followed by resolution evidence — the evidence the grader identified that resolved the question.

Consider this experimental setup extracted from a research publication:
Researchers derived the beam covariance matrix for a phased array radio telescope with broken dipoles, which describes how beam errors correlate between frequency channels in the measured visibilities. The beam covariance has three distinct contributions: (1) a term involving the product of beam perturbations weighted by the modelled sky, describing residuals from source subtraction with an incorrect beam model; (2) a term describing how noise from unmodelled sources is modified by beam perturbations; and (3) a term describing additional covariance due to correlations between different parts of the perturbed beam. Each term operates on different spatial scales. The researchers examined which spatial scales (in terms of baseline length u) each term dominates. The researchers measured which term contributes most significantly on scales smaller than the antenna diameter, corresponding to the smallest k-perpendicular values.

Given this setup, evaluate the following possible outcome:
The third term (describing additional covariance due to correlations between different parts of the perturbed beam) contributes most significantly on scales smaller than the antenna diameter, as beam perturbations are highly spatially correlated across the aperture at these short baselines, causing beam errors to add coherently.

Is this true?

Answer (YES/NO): YES